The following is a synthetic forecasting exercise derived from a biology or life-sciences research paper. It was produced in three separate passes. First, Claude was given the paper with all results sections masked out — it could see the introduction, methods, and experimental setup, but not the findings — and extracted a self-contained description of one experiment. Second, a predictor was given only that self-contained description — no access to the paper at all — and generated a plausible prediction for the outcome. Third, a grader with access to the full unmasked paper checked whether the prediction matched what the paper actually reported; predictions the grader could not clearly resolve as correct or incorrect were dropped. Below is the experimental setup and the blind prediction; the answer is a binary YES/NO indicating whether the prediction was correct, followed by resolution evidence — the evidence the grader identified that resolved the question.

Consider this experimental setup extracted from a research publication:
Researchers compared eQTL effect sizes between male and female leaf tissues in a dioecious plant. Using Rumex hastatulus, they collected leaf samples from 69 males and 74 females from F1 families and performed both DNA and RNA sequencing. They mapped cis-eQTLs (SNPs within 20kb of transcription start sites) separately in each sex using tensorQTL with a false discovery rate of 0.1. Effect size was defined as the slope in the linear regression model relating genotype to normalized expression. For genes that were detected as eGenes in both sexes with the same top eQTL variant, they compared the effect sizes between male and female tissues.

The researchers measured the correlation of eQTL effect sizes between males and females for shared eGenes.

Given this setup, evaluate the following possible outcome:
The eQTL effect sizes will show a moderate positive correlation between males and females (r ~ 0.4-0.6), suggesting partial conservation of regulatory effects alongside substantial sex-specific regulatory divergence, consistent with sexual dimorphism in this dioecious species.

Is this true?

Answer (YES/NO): NO